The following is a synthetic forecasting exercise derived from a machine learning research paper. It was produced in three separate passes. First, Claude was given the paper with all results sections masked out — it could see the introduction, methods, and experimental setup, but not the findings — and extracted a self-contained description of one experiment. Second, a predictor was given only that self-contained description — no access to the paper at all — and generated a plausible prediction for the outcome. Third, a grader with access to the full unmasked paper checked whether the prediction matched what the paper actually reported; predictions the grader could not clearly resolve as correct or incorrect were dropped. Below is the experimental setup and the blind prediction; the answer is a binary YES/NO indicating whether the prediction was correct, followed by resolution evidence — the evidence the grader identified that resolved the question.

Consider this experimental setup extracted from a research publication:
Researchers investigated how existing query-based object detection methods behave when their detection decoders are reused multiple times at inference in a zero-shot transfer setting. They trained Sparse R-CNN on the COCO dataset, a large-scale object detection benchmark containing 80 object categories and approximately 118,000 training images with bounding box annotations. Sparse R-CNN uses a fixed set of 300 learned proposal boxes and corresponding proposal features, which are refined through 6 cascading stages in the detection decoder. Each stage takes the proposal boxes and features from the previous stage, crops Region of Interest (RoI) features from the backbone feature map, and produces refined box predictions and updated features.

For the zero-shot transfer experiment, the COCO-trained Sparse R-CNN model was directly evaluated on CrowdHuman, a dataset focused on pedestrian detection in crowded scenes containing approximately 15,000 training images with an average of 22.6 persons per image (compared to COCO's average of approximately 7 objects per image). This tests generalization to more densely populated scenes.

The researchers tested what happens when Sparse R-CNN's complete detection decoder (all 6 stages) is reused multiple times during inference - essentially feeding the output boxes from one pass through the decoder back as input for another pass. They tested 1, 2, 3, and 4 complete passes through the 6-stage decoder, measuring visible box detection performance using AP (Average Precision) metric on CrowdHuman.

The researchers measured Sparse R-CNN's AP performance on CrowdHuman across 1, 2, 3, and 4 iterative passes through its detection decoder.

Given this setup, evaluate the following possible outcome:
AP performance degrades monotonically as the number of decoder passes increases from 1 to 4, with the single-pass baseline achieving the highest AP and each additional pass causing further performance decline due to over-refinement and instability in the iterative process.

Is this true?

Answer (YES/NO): YES